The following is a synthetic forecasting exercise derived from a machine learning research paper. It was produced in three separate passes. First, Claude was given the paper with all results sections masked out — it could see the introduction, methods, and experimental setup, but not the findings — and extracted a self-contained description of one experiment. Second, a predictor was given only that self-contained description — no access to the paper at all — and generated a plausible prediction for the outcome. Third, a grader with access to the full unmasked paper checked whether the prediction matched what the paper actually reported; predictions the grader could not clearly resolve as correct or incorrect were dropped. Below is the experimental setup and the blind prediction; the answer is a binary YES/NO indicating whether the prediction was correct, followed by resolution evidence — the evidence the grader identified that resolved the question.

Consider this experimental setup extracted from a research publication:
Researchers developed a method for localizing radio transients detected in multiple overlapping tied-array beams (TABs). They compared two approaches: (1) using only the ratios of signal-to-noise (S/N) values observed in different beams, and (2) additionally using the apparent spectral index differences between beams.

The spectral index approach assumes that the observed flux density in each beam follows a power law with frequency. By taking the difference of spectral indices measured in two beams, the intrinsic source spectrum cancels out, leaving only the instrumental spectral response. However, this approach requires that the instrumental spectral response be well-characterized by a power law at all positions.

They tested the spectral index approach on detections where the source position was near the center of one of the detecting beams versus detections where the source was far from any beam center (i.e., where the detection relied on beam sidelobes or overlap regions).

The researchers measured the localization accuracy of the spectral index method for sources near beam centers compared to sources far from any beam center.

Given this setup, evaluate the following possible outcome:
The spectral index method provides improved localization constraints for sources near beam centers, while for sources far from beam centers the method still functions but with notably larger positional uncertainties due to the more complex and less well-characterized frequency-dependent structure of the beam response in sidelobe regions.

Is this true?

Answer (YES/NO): NO